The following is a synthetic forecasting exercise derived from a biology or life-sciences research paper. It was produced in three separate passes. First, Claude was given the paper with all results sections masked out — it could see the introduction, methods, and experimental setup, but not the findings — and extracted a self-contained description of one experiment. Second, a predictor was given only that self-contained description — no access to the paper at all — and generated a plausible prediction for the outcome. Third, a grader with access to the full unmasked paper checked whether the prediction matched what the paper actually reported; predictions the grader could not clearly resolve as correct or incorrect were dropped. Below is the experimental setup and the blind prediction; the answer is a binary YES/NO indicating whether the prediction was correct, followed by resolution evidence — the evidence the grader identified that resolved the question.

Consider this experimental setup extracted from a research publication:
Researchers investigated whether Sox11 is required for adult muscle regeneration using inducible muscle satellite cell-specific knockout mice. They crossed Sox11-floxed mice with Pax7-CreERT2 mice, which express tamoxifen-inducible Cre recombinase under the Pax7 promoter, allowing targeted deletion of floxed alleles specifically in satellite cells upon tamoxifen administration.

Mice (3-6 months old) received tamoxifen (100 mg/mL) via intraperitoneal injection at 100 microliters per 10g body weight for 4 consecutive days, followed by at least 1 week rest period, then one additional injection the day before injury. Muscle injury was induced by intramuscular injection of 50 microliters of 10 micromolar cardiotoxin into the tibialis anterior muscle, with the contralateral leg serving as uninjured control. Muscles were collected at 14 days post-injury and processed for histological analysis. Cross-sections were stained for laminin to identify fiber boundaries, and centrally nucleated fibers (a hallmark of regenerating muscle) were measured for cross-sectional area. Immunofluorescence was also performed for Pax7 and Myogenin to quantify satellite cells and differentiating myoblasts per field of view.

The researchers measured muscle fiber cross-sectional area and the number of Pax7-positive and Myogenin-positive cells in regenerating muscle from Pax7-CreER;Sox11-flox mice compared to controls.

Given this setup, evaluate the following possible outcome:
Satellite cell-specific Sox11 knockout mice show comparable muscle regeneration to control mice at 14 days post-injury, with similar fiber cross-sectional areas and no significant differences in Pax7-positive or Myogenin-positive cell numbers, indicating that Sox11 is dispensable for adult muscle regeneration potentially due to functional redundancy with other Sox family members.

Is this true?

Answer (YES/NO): YES